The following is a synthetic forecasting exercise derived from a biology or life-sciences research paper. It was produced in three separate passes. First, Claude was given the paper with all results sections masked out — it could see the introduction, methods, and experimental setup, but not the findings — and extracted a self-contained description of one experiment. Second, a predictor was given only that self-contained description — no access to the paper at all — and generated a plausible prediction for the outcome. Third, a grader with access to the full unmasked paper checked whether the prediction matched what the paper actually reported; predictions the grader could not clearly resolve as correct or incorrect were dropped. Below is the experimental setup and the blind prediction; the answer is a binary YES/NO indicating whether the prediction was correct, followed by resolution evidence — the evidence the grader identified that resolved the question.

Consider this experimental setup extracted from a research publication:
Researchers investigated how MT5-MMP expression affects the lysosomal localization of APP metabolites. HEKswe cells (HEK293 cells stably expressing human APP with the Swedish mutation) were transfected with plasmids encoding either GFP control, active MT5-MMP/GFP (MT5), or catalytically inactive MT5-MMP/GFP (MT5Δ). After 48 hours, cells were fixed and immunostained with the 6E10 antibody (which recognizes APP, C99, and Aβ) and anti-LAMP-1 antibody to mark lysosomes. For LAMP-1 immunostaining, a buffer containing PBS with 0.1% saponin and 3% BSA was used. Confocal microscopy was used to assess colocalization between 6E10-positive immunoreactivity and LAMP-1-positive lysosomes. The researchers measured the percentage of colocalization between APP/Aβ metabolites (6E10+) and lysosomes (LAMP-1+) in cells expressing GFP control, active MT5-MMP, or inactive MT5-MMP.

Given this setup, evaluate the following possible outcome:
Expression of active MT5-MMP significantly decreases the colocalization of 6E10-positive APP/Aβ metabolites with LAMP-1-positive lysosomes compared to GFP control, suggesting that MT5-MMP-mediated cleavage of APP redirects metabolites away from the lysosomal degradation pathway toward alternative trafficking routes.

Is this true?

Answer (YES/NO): NO